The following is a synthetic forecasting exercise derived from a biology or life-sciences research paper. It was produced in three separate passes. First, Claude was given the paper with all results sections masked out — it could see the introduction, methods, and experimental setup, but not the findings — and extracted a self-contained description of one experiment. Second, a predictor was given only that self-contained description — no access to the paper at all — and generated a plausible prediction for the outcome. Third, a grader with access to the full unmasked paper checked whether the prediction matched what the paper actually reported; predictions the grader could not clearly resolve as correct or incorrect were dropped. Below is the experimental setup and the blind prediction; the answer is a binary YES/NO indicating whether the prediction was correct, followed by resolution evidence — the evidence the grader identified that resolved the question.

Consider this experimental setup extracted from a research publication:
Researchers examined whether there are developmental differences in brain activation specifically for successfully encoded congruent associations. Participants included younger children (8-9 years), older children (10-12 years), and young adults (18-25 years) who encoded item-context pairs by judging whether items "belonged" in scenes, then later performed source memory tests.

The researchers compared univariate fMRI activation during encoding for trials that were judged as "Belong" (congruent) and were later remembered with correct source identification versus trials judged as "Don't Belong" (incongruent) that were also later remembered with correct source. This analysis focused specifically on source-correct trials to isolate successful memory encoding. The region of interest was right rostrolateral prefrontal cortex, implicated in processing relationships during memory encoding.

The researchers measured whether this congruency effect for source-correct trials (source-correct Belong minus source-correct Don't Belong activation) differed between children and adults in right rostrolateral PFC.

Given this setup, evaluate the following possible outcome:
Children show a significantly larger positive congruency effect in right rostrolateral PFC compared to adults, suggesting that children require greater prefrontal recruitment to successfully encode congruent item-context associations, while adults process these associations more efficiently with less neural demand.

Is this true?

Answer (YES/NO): NO